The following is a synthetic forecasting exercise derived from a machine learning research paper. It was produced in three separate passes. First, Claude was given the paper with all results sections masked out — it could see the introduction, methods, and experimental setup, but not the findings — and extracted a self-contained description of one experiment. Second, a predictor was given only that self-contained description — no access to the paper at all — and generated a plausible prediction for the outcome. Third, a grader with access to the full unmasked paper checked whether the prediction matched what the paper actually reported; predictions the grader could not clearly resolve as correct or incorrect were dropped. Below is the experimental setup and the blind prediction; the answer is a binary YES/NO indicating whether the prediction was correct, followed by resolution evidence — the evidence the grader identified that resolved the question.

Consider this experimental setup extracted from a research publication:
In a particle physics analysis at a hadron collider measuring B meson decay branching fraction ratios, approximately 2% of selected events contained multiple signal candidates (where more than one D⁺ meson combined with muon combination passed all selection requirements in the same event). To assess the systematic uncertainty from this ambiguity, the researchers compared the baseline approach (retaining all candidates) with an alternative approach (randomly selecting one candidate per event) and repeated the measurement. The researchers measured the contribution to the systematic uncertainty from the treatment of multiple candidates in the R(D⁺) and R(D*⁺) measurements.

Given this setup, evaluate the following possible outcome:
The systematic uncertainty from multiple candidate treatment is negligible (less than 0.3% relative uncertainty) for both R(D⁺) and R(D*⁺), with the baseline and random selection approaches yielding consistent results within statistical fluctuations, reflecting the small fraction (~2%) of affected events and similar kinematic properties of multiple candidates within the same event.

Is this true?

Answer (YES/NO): NO